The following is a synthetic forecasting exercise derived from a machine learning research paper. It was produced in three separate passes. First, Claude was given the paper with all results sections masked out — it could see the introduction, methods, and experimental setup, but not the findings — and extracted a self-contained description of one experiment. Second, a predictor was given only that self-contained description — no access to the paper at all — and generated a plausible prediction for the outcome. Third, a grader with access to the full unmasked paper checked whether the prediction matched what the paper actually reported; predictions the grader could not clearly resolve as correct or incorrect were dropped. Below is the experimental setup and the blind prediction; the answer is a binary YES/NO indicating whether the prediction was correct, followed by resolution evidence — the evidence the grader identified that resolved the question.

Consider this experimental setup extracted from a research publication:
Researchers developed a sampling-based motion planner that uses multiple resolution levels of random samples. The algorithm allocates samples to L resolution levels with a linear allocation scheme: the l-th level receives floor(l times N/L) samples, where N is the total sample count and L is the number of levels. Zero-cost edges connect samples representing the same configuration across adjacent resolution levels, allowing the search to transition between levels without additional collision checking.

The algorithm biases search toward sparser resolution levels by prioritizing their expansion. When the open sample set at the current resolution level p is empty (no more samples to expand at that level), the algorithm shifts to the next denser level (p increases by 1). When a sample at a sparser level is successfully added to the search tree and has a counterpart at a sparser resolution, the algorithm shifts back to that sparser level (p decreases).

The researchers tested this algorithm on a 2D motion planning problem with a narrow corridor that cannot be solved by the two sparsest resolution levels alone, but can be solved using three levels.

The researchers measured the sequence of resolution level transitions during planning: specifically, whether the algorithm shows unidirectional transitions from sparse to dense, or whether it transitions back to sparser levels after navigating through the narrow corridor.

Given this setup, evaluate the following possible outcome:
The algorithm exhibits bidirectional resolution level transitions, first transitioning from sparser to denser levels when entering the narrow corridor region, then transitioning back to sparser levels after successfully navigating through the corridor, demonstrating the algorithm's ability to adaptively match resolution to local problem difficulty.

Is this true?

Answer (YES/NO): YES